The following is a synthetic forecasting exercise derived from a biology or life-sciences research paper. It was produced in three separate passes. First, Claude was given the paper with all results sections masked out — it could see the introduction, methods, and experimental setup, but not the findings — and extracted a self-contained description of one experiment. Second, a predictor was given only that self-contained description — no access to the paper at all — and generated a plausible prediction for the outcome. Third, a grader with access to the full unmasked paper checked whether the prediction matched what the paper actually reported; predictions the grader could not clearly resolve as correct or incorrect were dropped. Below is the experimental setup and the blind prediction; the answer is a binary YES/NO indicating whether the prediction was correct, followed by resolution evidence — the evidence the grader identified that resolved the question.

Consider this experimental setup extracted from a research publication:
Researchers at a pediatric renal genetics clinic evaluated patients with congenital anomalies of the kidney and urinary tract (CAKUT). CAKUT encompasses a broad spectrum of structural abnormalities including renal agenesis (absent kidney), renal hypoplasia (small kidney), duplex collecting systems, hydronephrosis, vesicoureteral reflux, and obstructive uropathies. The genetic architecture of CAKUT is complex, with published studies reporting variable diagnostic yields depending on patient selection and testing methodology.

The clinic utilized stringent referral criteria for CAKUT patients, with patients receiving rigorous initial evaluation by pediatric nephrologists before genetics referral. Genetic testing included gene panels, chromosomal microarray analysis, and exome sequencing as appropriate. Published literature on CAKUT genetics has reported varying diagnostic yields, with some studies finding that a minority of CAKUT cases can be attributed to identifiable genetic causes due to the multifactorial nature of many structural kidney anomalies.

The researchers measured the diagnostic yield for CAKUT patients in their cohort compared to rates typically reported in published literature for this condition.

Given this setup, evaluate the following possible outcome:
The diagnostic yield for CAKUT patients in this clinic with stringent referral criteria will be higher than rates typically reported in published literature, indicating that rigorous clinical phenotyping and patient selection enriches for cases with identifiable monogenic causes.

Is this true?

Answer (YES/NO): YES